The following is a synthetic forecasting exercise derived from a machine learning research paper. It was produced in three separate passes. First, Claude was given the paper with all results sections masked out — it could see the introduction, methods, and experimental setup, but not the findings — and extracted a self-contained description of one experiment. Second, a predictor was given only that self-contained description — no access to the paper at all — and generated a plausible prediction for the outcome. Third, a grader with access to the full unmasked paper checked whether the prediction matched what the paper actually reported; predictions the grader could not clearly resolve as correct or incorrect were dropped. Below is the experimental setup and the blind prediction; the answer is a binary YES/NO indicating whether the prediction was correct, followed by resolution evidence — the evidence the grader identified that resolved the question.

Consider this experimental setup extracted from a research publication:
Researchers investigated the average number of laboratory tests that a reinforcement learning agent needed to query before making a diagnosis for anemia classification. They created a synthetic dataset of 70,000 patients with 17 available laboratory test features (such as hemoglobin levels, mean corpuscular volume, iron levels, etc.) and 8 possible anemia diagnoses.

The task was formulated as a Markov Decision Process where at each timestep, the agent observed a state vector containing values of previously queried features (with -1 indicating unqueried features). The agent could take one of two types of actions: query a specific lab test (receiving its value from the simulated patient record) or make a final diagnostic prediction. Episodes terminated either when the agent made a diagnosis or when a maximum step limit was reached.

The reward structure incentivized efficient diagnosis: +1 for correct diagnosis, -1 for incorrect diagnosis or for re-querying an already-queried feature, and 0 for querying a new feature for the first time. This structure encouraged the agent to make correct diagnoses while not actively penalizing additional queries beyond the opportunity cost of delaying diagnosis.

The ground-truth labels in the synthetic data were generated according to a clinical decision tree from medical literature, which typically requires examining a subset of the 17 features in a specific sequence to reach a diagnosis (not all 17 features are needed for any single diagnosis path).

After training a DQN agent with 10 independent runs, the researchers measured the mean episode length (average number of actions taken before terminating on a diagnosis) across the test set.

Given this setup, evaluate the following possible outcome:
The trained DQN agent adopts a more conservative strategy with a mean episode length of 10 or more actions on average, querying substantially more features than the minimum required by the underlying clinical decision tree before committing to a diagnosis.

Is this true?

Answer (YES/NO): NO